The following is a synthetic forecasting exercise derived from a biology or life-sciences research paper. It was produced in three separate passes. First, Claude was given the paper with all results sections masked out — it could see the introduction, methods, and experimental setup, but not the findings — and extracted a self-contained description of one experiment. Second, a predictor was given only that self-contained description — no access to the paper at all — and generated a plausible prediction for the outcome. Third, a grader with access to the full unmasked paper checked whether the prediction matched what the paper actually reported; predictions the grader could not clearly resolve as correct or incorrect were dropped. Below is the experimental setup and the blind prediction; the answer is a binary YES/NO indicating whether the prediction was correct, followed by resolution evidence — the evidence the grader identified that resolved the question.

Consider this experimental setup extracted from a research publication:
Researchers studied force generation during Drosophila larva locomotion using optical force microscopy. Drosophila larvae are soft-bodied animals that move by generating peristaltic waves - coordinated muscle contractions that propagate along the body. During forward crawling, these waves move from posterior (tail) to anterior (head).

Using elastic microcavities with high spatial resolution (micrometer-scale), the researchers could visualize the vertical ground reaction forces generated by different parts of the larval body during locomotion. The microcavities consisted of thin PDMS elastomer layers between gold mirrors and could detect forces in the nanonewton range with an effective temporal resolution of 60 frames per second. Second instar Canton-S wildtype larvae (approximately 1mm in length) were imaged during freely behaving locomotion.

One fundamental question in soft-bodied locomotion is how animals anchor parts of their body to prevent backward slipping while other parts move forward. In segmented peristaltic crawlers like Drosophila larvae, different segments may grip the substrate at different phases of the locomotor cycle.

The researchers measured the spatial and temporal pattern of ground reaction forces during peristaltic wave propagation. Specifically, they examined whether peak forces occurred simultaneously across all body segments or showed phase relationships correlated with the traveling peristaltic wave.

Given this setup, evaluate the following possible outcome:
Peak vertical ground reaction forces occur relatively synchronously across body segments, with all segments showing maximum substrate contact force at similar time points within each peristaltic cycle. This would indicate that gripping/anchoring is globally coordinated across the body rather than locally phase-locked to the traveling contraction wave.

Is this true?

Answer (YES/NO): NO